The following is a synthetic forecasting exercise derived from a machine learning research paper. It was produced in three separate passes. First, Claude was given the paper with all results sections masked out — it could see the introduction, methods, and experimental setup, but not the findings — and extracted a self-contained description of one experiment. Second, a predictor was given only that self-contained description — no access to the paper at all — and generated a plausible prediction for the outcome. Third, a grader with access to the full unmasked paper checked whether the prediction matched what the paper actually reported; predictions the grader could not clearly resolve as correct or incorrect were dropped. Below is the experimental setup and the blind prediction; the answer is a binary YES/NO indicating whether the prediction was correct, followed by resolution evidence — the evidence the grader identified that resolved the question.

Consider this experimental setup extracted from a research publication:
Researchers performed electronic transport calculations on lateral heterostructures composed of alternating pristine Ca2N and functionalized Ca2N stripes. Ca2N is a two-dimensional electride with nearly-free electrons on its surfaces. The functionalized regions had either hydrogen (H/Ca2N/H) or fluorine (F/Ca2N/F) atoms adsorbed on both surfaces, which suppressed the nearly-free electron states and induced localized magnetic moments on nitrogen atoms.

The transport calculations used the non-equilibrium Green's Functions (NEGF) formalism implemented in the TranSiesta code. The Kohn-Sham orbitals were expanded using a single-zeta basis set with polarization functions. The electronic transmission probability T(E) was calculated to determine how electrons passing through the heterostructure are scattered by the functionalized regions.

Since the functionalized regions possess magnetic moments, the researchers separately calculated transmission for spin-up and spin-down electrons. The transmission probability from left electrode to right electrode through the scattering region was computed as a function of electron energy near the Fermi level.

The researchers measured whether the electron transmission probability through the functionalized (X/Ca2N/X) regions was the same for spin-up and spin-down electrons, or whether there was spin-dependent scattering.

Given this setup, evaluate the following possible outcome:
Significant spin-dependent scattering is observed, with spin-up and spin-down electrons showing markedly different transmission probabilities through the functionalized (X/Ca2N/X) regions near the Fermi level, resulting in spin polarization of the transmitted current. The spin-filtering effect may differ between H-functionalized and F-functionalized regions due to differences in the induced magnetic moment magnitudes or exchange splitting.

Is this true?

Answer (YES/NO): YES